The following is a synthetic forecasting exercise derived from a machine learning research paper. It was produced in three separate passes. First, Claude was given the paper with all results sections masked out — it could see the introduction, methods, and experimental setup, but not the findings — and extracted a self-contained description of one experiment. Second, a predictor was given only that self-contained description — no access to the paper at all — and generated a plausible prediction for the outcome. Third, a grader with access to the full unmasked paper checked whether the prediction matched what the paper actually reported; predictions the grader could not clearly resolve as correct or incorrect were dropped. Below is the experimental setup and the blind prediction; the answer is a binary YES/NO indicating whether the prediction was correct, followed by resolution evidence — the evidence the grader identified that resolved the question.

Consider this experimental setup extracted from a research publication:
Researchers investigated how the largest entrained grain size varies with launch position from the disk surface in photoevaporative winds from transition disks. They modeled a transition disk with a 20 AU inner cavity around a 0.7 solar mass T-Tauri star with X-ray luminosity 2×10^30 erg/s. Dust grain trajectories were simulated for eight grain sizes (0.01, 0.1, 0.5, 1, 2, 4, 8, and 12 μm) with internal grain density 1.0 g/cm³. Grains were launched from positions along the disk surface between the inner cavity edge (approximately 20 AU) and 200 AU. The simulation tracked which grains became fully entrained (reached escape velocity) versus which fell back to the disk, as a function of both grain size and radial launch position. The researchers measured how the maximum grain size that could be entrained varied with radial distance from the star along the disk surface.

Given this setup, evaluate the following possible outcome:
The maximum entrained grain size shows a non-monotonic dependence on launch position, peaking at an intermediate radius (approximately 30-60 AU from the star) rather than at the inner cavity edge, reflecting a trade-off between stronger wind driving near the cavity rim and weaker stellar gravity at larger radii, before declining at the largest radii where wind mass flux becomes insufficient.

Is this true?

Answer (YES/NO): NO